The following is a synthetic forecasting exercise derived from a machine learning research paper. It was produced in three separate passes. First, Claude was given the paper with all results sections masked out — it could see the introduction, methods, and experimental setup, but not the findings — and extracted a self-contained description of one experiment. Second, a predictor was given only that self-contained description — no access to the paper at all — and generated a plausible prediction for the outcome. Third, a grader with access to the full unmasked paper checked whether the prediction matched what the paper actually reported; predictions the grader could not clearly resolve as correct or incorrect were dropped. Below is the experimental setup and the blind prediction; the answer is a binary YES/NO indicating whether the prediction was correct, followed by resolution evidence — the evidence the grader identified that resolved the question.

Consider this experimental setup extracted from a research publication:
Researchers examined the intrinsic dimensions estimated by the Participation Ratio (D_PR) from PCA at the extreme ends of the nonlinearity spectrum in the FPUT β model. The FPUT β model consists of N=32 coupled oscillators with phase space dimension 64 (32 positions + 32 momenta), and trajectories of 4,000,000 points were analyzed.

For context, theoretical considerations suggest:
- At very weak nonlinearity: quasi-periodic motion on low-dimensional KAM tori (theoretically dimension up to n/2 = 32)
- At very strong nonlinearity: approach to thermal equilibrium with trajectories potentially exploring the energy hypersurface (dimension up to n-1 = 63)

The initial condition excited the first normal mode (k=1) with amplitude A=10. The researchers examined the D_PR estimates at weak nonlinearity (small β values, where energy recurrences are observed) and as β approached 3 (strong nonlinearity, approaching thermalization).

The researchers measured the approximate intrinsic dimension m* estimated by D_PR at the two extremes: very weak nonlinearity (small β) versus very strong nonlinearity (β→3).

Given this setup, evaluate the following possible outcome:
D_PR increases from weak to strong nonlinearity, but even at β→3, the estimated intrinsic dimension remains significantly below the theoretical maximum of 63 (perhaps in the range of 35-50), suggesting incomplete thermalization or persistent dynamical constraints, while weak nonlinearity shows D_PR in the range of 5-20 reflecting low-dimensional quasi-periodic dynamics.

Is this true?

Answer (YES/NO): NO